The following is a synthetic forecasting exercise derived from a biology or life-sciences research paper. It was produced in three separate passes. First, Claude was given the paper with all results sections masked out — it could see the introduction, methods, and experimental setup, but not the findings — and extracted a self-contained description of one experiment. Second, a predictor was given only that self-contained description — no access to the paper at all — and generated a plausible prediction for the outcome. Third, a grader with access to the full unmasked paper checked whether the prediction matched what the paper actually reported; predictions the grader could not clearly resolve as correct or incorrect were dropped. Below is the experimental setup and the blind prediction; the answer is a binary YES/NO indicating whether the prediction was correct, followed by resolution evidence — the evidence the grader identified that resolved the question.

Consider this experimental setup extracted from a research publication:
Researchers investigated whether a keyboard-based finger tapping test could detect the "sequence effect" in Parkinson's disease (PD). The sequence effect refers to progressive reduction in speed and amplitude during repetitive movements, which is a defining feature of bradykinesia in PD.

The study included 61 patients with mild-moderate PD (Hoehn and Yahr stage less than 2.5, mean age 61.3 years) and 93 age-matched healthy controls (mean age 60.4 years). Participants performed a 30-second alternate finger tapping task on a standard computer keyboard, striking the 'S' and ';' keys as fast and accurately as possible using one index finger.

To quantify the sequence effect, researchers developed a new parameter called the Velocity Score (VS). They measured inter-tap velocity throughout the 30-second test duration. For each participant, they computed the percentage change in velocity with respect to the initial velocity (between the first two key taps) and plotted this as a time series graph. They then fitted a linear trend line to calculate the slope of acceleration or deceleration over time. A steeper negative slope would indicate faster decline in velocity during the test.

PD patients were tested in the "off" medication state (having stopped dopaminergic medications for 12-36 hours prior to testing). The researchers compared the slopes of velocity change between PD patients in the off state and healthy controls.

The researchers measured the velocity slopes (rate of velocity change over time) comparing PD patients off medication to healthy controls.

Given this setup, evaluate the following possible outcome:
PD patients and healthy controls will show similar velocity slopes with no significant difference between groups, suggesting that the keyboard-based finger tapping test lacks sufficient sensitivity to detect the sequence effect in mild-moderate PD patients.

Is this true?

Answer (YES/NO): NO